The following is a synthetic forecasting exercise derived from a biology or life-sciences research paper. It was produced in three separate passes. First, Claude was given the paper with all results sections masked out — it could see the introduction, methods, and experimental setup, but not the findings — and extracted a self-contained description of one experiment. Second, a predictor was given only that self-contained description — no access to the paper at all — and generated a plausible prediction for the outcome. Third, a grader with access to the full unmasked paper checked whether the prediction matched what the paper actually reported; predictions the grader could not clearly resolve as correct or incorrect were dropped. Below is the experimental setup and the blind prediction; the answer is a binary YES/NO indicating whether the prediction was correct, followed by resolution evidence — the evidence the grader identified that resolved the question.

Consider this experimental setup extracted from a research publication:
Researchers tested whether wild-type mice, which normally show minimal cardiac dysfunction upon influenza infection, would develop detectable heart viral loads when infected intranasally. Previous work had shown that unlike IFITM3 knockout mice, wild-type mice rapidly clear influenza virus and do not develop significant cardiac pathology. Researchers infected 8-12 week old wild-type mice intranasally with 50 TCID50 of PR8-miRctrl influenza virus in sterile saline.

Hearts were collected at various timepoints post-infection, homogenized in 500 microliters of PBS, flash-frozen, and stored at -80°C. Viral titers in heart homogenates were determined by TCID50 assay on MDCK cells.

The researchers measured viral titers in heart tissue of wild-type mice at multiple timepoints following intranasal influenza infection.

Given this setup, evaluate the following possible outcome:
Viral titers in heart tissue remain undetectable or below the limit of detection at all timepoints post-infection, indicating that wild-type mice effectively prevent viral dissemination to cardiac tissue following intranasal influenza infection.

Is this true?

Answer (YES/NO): NO